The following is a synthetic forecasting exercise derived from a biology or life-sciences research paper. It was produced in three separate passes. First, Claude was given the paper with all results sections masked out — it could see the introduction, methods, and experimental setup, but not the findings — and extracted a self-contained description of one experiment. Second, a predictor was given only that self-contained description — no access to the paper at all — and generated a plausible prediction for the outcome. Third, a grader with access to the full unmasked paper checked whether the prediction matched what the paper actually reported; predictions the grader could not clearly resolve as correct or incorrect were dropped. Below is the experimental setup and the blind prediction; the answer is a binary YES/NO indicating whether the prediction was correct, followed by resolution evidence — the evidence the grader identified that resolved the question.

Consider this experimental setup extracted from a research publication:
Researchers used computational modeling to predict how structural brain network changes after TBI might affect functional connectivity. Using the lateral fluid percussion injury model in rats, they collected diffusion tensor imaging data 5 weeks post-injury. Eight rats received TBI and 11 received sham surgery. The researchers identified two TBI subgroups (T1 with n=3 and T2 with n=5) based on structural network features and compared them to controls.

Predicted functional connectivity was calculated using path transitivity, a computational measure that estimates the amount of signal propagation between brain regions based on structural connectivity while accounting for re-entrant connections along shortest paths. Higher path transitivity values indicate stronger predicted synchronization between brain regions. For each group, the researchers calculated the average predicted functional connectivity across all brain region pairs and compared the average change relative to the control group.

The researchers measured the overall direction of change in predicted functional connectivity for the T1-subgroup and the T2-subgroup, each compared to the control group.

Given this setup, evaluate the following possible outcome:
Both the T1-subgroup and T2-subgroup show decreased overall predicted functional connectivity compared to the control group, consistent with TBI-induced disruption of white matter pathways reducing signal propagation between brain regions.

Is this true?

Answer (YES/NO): NO